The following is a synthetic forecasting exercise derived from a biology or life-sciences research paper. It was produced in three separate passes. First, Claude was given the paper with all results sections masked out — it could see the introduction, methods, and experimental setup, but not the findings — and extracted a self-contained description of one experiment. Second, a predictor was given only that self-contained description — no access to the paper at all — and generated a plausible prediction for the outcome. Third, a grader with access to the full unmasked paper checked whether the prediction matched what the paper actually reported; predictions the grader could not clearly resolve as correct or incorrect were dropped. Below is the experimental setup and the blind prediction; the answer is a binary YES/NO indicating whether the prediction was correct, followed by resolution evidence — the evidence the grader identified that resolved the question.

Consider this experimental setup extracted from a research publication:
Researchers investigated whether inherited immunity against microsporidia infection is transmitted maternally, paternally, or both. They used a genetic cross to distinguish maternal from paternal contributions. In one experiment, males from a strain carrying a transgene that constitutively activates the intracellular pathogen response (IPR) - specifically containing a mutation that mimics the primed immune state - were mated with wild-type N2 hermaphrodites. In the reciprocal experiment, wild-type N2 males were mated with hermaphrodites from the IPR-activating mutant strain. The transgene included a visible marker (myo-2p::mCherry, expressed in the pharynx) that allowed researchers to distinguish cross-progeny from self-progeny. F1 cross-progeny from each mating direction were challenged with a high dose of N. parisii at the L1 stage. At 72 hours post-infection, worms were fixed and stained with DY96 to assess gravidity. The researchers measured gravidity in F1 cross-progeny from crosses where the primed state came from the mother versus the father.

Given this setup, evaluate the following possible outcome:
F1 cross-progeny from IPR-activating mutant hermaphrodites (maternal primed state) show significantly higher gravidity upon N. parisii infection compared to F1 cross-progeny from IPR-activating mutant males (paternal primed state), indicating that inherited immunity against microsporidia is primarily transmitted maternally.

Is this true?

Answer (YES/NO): YES